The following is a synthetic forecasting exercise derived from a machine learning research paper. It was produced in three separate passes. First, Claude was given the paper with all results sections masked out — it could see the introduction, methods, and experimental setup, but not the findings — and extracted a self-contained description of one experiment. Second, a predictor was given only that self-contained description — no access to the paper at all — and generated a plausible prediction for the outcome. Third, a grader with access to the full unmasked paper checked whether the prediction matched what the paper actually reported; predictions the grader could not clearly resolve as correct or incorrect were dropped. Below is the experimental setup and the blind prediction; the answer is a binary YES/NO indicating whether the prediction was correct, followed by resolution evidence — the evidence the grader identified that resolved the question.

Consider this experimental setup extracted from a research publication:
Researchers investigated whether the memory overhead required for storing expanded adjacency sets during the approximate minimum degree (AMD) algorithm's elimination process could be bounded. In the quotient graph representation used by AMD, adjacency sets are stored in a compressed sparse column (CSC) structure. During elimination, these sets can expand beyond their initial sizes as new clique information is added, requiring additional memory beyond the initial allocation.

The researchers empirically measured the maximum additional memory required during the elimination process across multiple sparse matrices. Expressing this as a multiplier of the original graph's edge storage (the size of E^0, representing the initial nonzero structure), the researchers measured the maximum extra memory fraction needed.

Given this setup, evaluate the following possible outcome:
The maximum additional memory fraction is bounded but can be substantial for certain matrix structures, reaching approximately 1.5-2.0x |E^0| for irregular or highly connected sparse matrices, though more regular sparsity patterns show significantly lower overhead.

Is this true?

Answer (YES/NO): NO